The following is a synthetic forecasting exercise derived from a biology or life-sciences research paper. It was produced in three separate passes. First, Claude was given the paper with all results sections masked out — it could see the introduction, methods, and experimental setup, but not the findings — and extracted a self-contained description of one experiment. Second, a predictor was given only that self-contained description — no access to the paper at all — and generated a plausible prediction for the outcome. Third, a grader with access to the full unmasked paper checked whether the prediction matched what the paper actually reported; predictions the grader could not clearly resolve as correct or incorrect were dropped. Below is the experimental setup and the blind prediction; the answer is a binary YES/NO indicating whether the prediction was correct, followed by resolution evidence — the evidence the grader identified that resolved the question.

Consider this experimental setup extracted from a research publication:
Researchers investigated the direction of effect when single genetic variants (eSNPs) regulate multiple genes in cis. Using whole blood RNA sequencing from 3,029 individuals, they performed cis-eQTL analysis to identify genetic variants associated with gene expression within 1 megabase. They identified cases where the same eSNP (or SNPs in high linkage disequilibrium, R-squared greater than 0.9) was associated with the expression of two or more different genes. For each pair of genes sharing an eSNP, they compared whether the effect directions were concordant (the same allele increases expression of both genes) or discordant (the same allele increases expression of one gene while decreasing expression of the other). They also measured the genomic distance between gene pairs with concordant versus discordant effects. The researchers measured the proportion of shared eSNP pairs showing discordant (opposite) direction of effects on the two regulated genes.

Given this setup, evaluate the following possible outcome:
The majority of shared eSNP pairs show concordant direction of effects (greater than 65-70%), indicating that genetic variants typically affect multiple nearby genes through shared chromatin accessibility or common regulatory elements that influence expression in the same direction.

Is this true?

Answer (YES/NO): YES